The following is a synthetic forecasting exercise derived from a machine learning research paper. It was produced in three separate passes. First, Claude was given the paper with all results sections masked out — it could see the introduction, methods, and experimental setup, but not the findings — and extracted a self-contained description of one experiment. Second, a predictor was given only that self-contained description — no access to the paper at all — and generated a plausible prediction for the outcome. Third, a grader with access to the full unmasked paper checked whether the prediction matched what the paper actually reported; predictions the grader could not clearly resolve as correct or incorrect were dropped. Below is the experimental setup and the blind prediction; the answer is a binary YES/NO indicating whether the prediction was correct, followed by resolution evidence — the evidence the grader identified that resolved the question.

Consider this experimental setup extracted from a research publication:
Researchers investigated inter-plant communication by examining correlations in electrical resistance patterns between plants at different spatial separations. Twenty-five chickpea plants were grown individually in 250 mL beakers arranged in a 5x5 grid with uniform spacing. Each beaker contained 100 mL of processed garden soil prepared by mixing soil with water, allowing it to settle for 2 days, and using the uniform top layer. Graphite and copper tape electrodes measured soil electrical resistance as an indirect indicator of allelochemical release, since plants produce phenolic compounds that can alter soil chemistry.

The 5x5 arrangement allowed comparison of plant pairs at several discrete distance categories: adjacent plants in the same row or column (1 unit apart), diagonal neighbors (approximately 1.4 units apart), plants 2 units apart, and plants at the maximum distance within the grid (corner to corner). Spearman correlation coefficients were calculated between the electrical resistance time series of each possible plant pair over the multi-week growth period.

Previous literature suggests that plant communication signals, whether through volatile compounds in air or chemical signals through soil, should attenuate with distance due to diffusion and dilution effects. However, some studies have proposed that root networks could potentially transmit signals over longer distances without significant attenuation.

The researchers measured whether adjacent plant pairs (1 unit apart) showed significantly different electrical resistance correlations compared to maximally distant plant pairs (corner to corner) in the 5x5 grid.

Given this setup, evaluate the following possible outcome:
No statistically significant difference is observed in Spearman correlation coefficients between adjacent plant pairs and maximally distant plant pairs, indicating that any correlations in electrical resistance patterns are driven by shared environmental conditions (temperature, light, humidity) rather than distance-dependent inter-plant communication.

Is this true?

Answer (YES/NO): NO